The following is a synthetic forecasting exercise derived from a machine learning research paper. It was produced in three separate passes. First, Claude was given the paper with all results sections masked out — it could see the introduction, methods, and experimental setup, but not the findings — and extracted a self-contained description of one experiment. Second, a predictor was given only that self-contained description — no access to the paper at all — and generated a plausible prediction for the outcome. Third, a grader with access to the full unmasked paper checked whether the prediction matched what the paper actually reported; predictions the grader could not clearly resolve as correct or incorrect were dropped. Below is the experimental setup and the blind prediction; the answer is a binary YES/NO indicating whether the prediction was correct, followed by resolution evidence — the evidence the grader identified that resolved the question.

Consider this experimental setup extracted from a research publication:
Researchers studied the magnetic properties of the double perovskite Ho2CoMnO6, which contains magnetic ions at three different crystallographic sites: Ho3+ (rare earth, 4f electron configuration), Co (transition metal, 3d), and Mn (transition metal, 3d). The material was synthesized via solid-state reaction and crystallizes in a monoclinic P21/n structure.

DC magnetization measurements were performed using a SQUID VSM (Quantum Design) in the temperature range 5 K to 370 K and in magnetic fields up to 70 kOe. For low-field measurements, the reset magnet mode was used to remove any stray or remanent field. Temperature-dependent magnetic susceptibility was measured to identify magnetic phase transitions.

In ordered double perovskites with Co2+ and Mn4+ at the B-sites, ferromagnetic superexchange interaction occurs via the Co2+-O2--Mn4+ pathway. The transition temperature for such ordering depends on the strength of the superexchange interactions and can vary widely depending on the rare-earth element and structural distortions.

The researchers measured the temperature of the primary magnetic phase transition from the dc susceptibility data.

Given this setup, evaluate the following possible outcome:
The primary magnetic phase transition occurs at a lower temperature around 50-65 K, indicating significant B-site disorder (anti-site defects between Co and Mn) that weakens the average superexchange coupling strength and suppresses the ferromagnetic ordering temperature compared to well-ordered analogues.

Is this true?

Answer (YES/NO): NO